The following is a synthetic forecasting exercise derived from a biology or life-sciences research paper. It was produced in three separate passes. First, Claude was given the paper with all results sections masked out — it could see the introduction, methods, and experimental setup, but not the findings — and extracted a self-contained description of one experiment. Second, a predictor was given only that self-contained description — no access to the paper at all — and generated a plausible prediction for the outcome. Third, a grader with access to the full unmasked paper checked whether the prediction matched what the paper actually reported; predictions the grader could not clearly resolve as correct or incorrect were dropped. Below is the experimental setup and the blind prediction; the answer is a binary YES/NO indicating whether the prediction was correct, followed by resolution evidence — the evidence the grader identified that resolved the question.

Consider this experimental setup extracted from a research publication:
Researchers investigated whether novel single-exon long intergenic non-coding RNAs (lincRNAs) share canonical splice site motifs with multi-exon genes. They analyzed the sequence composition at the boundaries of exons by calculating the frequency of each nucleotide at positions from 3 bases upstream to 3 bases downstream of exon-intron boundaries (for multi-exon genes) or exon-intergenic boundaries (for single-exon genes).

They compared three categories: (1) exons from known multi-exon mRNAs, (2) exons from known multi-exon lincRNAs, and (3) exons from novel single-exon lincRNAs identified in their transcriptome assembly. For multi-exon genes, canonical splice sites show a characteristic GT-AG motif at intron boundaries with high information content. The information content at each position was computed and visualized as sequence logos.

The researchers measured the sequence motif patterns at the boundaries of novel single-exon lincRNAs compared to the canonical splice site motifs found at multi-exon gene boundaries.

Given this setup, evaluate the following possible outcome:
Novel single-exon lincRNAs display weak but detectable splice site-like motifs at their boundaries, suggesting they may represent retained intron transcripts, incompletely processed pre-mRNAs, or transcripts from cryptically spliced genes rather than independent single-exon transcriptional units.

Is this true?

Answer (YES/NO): NO